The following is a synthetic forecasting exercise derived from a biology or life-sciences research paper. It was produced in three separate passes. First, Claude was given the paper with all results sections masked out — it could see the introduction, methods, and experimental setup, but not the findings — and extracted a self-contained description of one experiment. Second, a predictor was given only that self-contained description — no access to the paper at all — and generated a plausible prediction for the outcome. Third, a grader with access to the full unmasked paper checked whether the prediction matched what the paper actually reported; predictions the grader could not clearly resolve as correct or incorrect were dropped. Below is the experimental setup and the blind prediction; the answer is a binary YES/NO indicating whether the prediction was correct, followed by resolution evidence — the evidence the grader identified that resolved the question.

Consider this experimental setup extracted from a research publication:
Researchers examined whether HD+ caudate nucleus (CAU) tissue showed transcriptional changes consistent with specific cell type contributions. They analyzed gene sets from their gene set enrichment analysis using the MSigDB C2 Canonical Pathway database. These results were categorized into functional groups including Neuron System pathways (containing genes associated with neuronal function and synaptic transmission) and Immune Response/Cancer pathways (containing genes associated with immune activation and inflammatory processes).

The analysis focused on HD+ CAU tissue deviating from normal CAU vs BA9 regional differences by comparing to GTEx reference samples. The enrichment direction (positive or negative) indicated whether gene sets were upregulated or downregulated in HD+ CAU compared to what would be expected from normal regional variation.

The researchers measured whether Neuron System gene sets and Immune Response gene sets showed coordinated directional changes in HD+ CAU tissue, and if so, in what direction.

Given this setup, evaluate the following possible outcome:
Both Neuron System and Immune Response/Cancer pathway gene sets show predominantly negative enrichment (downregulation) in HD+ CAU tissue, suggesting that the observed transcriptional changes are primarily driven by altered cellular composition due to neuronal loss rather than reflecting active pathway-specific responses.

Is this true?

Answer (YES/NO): NO